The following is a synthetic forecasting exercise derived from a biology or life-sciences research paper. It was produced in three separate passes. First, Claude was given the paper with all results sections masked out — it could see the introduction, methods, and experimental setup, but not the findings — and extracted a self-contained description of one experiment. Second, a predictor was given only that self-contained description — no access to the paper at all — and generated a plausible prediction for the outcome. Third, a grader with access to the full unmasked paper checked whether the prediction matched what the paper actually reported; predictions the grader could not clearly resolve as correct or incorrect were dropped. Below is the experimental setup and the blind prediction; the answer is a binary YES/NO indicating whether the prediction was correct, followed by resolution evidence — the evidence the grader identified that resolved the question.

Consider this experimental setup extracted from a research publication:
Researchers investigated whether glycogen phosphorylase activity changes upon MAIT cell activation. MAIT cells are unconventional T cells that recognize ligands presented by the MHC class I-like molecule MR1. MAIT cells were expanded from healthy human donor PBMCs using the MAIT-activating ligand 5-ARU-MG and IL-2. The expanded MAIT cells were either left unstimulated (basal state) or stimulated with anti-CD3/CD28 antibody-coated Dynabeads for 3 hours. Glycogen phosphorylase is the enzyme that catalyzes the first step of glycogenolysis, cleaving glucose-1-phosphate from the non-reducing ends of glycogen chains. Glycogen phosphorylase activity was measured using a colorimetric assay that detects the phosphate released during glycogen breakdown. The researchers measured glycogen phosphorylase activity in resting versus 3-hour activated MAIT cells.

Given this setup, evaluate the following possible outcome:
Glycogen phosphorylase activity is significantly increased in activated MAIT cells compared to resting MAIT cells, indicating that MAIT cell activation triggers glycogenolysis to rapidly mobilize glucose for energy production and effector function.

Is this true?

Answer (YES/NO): YES